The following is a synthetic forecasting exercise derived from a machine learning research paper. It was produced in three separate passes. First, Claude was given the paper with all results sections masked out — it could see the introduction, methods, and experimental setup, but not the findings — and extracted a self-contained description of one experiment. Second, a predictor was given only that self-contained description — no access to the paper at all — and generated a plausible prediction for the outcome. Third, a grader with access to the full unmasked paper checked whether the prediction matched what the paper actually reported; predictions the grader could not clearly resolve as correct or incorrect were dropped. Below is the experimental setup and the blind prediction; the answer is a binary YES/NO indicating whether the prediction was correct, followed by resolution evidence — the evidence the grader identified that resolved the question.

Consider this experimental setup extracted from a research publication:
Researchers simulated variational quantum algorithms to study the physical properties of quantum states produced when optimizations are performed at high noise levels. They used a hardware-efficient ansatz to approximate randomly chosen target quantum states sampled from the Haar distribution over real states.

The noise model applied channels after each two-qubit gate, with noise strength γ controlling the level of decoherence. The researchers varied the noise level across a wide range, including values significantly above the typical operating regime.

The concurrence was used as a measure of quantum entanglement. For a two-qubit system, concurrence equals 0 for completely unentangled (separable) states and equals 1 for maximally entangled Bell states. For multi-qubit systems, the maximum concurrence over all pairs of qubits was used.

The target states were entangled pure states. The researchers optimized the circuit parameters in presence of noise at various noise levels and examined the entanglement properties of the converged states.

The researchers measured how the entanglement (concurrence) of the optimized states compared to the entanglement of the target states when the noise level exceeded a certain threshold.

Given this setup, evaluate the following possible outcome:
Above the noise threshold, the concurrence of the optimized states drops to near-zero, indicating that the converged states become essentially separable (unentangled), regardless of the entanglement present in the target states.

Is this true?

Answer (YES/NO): NO